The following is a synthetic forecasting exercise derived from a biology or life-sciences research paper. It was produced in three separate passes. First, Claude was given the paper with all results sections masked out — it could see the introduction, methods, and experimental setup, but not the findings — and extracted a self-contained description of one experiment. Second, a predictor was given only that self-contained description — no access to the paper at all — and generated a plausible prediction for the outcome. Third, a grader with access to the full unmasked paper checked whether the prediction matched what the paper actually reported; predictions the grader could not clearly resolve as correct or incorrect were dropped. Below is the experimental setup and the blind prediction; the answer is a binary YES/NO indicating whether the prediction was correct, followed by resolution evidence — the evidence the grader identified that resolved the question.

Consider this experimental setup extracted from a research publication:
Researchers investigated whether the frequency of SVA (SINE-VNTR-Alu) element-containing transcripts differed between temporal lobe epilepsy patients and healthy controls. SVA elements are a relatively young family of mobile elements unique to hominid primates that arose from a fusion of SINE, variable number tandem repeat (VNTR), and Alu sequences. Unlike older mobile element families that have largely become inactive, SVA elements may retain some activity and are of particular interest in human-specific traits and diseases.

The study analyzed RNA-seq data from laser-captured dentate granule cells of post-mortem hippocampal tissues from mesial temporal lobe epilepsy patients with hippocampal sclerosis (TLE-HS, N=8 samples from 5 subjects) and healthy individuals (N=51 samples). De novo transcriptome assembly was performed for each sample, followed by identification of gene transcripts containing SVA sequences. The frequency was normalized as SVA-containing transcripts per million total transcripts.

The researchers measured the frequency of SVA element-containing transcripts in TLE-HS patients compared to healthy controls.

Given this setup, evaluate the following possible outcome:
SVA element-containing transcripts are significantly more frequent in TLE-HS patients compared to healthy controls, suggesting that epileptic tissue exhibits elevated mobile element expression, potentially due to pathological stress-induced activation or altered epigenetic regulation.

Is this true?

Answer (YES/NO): NO